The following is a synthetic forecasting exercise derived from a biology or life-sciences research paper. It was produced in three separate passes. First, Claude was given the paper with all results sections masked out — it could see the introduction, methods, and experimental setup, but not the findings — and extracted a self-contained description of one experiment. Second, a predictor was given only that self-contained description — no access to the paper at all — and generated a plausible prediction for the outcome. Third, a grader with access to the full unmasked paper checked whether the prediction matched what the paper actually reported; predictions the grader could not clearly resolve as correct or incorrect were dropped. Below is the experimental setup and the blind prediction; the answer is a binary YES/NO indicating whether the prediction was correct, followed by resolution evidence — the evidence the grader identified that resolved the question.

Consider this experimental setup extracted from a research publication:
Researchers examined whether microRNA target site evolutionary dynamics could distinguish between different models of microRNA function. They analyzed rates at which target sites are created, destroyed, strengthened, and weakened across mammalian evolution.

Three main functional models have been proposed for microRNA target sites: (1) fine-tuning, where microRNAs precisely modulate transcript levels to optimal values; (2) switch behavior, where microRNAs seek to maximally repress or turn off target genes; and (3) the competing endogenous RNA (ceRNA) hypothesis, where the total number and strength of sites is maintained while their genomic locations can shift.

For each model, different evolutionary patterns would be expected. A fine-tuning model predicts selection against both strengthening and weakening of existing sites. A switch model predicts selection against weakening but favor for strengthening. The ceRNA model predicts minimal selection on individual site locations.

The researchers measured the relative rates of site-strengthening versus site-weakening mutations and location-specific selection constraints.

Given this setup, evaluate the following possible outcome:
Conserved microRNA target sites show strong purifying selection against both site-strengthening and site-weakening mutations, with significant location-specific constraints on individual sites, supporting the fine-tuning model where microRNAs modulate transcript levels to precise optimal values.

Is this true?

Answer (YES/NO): YES